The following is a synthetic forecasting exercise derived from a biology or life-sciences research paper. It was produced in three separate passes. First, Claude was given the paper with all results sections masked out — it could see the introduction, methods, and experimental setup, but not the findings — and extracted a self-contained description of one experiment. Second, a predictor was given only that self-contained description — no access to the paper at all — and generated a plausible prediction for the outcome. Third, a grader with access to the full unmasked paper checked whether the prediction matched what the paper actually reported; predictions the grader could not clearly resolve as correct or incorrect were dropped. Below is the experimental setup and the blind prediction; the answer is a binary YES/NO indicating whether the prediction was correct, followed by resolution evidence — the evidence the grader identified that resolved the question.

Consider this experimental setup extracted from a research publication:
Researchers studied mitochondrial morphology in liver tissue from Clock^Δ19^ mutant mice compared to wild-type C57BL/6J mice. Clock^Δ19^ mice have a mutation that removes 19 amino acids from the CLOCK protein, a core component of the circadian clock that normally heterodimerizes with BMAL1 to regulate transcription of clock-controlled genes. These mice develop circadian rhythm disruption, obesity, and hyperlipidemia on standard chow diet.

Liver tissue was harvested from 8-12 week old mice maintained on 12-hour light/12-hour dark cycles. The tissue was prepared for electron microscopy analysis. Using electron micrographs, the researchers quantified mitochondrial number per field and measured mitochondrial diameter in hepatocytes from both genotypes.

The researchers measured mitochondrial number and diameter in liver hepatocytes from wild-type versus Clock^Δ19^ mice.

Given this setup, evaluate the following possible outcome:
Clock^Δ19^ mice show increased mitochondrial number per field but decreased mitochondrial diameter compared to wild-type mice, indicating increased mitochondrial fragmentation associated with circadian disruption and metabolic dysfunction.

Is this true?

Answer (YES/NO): YES